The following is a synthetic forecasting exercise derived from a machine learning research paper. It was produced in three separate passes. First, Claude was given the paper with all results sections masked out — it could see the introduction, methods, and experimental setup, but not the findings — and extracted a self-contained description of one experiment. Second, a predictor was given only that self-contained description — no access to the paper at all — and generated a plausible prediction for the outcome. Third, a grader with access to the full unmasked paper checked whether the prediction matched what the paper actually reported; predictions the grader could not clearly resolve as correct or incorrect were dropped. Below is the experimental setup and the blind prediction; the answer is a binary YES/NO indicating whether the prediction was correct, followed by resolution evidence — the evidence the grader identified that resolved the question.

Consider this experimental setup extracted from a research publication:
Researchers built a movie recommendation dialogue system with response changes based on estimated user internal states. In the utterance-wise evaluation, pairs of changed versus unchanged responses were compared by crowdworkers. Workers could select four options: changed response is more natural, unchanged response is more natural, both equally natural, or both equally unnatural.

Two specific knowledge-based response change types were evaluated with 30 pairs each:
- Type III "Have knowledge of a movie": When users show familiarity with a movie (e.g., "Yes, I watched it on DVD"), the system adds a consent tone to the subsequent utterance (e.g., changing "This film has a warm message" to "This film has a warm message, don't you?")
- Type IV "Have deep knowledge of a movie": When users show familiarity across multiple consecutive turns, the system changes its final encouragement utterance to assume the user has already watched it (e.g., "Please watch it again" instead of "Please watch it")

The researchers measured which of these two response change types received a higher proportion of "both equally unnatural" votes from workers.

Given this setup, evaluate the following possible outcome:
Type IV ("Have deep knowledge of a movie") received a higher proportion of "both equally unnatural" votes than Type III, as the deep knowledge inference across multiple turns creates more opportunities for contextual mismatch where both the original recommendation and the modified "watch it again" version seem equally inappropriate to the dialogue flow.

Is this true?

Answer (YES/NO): NO